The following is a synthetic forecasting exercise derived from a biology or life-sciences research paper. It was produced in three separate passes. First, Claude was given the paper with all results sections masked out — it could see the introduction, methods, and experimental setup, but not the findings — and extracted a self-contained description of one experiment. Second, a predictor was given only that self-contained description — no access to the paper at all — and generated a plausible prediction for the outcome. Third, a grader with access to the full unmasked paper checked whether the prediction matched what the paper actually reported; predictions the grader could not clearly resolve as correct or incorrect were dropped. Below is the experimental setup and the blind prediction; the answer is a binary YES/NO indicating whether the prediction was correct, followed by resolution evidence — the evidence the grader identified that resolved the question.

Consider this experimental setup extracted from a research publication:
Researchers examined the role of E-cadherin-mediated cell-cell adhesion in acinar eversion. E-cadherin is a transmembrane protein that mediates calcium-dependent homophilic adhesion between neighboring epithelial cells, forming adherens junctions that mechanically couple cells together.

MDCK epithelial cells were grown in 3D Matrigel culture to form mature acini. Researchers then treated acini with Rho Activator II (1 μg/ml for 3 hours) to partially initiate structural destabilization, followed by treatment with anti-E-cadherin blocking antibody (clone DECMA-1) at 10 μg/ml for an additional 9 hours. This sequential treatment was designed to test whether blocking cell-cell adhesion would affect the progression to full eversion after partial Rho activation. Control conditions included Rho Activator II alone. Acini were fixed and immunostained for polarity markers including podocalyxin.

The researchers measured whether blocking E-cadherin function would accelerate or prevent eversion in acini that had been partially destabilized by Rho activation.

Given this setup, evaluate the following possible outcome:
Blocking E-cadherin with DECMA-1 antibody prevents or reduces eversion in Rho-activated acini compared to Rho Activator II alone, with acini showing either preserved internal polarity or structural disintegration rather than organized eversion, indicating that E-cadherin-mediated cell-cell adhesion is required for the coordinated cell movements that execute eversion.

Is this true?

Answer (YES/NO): YES